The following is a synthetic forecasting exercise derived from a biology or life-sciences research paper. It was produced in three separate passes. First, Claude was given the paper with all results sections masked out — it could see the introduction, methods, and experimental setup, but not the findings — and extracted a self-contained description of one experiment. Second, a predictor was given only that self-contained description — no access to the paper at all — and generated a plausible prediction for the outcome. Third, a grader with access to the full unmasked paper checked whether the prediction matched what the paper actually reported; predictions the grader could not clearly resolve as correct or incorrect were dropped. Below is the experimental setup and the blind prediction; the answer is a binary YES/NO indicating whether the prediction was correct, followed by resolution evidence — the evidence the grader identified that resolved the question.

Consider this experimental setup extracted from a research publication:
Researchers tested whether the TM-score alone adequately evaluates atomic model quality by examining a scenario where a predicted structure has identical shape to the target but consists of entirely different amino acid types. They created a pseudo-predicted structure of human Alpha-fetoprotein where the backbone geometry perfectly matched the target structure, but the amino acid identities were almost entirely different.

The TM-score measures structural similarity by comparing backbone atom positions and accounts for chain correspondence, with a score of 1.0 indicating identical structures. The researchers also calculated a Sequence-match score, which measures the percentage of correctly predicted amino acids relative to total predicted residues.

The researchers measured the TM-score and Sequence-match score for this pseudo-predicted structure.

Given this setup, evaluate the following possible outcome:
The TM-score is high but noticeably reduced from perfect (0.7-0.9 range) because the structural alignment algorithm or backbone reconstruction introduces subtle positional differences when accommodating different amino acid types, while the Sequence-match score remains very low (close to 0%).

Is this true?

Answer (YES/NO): NO